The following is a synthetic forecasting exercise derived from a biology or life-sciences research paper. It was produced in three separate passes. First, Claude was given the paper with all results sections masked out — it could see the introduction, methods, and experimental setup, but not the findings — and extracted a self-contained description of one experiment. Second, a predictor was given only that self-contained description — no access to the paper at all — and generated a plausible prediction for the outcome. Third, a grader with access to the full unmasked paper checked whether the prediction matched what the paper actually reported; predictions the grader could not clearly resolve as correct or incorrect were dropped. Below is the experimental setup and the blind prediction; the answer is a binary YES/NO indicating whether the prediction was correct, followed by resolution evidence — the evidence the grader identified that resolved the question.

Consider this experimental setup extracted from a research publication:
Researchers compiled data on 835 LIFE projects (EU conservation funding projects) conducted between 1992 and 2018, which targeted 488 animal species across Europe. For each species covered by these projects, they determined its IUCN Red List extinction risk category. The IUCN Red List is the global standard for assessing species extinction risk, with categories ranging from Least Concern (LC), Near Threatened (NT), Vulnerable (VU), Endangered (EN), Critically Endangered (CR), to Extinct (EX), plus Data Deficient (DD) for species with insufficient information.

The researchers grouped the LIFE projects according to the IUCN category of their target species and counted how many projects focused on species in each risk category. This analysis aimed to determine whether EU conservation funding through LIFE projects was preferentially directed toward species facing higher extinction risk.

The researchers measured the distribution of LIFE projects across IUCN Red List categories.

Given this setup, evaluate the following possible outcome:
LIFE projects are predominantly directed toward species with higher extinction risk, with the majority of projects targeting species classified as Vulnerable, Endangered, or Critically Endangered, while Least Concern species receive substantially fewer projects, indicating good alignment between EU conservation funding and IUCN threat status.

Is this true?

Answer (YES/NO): NO